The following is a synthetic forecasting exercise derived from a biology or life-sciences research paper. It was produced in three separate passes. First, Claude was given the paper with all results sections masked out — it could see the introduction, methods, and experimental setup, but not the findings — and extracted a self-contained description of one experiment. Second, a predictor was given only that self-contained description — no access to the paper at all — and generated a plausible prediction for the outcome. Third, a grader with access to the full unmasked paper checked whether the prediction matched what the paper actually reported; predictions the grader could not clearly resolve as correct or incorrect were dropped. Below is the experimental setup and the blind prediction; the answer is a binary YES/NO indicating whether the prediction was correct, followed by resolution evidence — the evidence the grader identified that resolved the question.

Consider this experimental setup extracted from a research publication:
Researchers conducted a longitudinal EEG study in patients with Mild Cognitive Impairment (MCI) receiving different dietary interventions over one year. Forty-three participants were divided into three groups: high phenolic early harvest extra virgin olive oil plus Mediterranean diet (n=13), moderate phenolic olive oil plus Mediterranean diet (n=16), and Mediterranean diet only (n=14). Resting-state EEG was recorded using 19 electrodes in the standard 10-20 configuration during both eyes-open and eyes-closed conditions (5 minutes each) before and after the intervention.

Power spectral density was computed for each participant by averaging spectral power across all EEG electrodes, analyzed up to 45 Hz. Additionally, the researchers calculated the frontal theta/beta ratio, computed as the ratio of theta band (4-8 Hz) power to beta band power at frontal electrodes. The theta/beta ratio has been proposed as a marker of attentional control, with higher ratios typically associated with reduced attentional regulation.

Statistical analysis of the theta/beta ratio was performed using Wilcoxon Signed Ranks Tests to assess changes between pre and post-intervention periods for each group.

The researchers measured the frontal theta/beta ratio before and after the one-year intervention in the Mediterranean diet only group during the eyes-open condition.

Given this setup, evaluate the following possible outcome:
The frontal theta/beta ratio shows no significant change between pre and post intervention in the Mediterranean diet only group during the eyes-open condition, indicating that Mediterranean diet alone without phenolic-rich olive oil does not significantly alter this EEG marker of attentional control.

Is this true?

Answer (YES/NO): YES